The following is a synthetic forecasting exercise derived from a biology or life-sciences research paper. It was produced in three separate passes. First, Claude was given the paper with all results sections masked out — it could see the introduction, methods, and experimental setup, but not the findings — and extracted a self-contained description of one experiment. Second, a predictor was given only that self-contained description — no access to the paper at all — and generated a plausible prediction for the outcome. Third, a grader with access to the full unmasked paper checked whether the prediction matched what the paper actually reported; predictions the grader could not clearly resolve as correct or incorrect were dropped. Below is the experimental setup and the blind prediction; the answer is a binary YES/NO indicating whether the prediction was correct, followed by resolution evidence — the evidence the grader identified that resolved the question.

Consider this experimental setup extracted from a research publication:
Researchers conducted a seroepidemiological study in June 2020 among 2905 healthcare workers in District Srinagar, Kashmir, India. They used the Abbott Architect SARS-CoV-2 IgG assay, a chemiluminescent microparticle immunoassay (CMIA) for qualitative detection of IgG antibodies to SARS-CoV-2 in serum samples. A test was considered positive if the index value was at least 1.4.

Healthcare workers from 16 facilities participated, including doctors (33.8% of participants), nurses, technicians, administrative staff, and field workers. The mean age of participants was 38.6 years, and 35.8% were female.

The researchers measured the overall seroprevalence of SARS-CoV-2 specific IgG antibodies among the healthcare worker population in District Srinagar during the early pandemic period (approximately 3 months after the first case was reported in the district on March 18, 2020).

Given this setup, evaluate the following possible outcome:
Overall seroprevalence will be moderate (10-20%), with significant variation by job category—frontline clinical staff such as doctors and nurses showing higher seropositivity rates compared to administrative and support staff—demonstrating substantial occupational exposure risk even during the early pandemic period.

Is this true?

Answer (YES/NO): NO